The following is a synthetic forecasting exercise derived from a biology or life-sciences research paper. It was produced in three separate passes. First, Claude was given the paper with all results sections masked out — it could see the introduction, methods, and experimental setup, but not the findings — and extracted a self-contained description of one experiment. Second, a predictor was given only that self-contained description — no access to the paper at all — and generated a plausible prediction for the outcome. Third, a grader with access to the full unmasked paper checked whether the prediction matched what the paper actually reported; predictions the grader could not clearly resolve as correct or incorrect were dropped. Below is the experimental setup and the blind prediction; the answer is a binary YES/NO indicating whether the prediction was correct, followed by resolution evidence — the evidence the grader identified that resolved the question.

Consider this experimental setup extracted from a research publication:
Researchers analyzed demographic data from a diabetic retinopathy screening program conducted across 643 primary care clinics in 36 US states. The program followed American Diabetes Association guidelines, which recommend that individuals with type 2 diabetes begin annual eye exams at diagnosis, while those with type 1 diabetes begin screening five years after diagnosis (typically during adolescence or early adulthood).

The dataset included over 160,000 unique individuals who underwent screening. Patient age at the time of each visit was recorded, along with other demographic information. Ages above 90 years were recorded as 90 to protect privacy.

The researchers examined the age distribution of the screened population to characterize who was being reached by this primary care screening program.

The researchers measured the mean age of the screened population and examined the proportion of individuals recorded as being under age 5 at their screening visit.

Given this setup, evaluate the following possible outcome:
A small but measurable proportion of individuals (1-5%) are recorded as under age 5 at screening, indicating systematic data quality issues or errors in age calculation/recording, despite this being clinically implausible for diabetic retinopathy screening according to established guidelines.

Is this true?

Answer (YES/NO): NO